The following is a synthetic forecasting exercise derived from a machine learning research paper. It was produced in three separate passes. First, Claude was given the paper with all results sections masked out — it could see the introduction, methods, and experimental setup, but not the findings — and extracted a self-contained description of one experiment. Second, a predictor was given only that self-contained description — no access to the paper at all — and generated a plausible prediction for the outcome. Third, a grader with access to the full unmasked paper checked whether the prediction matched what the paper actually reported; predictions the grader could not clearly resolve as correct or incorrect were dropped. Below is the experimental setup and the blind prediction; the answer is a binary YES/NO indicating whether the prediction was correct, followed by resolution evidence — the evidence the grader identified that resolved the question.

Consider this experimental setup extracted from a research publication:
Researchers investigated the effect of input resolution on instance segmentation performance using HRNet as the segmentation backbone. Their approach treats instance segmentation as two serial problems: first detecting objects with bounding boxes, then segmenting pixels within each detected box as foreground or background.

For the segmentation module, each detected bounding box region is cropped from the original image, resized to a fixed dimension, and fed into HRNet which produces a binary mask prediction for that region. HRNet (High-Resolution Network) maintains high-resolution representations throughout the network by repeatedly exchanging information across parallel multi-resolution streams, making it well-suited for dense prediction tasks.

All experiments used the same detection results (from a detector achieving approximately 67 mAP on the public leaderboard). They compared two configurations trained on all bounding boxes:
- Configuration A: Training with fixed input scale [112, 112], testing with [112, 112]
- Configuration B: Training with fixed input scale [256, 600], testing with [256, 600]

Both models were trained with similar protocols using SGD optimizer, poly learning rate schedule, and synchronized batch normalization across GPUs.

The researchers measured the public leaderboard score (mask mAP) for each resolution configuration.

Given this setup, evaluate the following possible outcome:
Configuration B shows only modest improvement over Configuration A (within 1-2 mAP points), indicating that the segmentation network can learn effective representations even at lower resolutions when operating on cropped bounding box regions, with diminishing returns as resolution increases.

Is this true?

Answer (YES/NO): YES